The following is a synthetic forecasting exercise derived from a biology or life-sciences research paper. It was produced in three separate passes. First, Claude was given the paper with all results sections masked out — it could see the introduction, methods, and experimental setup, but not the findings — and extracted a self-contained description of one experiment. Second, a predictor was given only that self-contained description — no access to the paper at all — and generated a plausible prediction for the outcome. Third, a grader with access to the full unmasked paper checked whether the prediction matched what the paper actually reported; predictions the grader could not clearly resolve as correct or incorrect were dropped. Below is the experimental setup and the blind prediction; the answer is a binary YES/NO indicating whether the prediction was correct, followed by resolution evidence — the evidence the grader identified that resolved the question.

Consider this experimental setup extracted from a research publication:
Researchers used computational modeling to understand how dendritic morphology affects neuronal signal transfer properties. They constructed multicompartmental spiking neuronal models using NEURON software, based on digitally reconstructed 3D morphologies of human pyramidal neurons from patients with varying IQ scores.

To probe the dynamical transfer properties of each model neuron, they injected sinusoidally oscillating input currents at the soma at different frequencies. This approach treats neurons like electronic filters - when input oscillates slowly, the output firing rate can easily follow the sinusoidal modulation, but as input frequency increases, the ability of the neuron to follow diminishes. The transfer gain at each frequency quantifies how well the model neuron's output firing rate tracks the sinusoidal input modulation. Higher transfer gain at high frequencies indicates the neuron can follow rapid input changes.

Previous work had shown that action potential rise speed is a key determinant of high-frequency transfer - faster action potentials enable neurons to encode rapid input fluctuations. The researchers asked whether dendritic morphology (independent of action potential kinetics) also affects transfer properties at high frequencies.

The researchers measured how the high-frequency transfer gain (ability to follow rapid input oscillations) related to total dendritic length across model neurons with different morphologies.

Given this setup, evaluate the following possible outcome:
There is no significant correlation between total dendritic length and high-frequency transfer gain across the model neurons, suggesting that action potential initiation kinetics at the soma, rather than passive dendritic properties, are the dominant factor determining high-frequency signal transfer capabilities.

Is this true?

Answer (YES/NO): NO